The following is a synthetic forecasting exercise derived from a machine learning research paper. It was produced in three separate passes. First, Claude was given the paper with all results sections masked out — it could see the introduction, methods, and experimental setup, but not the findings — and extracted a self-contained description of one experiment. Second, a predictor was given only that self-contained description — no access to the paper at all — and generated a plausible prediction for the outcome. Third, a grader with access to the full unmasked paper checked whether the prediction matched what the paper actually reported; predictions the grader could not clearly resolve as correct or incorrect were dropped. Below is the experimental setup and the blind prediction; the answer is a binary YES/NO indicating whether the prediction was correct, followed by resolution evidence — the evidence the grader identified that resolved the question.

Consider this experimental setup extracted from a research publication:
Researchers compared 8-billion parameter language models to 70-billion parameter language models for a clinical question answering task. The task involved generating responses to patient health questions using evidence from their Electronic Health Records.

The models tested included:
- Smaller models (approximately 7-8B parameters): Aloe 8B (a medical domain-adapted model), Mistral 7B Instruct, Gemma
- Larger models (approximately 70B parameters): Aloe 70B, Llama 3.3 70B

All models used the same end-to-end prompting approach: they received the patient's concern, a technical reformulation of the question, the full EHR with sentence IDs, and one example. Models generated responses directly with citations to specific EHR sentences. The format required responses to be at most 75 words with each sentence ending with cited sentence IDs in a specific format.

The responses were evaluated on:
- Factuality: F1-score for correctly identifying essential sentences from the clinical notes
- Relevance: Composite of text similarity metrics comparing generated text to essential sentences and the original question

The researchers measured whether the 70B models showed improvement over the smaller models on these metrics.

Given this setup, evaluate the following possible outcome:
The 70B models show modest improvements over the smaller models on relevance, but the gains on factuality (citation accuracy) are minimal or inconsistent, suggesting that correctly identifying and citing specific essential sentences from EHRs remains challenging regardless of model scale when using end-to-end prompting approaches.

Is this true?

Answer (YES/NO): NO